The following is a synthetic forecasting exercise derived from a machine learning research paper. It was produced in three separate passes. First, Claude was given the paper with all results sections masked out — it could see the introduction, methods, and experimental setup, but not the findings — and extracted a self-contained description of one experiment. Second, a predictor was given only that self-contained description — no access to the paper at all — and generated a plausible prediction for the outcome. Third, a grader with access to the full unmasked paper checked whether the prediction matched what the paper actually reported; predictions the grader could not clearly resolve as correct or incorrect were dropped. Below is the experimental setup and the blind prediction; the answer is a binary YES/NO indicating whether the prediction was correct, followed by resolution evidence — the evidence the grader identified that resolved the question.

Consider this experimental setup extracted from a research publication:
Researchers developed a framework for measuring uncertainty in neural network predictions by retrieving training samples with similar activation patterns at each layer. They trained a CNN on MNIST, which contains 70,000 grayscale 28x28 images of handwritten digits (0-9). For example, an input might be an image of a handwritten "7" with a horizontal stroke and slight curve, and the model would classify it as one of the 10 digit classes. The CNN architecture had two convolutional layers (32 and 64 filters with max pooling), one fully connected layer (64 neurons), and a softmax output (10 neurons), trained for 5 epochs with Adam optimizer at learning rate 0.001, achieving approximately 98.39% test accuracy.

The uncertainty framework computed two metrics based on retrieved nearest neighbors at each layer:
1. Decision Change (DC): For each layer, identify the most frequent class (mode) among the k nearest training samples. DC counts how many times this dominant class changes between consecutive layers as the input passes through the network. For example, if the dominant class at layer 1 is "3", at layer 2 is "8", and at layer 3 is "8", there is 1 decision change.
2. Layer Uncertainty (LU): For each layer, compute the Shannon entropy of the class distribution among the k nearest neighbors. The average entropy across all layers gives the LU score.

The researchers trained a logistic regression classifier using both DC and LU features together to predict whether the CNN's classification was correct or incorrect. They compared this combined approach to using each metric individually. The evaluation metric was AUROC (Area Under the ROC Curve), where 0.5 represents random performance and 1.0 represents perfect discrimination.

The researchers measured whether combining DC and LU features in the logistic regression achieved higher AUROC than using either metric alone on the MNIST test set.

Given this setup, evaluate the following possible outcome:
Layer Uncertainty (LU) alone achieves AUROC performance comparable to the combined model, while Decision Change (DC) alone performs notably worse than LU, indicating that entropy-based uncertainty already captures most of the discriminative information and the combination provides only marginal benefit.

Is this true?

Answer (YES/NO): YES